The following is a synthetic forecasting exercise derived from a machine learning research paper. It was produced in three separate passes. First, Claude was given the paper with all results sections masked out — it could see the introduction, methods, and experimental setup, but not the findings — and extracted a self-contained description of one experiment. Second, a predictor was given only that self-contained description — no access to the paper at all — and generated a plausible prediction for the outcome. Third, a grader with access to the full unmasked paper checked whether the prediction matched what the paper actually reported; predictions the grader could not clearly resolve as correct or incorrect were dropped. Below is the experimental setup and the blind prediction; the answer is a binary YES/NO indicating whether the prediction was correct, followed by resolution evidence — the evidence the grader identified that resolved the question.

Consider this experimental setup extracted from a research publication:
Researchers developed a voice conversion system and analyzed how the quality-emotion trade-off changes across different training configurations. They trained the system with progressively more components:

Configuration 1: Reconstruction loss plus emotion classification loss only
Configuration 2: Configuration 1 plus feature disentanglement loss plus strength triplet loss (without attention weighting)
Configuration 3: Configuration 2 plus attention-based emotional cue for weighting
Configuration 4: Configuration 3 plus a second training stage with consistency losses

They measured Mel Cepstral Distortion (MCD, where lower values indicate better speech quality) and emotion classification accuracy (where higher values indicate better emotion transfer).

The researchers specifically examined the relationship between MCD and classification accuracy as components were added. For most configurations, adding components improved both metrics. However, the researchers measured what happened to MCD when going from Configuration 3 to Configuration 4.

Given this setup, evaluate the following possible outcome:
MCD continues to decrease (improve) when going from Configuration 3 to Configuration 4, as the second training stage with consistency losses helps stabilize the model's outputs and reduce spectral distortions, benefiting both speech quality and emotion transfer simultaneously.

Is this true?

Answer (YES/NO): NO